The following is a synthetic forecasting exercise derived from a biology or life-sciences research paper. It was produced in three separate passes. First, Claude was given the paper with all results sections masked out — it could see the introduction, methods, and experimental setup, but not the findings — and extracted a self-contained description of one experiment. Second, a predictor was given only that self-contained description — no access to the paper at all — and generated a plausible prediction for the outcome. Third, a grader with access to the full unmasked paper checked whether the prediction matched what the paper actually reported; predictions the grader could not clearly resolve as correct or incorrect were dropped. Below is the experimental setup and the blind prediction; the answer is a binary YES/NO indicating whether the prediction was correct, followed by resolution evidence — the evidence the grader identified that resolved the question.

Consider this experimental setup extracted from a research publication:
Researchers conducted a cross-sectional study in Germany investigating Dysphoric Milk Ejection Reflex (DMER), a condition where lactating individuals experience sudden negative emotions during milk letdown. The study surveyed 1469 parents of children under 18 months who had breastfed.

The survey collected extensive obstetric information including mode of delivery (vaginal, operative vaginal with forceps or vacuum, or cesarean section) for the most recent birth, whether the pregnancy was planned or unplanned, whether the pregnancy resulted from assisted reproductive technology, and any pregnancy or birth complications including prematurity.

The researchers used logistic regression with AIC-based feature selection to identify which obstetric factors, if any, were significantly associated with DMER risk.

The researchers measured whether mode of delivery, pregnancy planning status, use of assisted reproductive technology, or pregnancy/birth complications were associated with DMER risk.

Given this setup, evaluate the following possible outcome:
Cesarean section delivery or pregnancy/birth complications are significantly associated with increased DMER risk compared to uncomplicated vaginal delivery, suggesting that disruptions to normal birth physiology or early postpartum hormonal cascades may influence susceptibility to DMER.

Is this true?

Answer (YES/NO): NO